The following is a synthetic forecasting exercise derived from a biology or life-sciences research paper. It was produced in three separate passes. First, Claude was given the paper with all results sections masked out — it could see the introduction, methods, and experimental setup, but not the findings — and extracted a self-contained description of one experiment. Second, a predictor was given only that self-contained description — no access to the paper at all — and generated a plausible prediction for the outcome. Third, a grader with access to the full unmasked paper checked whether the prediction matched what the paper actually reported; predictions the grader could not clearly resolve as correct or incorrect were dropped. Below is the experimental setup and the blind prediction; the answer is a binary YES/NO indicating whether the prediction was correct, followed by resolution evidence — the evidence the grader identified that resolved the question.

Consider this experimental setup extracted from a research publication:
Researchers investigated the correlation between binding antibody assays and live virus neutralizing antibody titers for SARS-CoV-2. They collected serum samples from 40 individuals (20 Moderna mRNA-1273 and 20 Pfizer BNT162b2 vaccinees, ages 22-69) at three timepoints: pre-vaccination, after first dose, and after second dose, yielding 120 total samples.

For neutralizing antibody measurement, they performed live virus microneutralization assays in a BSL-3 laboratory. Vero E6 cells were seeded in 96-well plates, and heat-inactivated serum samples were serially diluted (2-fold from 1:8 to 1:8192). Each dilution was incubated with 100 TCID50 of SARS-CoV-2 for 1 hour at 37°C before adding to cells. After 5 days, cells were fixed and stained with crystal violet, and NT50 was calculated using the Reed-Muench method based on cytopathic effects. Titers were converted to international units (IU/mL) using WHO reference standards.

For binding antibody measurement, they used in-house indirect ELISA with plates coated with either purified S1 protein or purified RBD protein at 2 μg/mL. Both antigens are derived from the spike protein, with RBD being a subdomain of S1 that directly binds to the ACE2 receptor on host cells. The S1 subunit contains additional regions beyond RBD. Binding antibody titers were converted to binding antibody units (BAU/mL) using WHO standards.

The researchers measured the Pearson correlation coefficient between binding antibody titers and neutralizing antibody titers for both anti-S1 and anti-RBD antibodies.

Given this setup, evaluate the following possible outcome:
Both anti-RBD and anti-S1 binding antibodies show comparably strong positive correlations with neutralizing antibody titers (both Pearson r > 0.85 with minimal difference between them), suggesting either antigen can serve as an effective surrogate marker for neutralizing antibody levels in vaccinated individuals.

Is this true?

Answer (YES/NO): YES